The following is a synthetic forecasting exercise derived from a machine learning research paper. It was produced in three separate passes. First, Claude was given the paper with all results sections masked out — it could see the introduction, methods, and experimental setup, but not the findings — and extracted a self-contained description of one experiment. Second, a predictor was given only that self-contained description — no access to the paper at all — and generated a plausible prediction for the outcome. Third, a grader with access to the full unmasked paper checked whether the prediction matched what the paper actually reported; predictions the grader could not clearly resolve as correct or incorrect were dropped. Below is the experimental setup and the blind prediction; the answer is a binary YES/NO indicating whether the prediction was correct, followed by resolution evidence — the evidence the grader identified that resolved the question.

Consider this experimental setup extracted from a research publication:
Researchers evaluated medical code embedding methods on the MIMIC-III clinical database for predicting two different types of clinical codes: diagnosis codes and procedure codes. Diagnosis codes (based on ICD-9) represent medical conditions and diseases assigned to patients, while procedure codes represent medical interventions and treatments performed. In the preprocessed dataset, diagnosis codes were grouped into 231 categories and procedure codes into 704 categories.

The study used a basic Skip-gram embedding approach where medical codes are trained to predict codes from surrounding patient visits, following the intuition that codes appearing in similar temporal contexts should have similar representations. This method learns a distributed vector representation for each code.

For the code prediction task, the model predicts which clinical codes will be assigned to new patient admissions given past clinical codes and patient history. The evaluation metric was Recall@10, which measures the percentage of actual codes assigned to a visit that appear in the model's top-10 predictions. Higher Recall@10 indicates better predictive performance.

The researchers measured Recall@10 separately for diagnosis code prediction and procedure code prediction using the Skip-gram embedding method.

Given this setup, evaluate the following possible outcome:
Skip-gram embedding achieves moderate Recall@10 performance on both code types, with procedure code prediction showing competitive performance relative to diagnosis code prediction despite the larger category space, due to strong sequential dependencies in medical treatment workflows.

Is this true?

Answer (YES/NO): NO